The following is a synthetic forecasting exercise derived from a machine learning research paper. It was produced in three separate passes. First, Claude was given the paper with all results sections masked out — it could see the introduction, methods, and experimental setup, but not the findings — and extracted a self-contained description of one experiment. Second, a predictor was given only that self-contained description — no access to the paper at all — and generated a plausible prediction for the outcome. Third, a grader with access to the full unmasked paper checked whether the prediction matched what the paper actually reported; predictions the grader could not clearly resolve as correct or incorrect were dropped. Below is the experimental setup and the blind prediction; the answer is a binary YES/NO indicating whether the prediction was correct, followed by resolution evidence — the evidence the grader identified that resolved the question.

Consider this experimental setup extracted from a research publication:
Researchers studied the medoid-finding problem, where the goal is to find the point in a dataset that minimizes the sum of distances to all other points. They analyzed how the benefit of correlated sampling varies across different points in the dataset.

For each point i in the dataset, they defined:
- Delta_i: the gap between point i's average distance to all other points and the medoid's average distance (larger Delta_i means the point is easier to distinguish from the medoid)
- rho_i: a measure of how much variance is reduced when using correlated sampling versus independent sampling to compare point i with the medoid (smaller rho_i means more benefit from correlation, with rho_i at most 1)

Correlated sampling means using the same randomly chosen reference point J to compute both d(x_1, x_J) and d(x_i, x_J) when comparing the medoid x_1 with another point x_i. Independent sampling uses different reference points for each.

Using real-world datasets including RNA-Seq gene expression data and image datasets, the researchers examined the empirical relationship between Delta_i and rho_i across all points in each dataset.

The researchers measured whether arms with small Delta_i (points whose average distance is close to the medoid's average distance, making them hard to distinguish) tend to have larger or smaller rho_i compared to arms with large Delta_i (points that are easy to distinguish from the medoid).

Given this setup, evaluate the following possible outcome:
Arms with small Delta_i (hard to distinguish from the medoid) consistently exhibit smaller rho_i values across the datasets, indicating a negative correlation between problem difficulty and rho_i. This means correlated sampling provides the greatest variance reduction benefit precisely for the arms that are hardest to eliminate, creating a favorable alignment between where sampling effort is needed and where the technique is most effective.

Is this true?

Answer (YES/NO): YES